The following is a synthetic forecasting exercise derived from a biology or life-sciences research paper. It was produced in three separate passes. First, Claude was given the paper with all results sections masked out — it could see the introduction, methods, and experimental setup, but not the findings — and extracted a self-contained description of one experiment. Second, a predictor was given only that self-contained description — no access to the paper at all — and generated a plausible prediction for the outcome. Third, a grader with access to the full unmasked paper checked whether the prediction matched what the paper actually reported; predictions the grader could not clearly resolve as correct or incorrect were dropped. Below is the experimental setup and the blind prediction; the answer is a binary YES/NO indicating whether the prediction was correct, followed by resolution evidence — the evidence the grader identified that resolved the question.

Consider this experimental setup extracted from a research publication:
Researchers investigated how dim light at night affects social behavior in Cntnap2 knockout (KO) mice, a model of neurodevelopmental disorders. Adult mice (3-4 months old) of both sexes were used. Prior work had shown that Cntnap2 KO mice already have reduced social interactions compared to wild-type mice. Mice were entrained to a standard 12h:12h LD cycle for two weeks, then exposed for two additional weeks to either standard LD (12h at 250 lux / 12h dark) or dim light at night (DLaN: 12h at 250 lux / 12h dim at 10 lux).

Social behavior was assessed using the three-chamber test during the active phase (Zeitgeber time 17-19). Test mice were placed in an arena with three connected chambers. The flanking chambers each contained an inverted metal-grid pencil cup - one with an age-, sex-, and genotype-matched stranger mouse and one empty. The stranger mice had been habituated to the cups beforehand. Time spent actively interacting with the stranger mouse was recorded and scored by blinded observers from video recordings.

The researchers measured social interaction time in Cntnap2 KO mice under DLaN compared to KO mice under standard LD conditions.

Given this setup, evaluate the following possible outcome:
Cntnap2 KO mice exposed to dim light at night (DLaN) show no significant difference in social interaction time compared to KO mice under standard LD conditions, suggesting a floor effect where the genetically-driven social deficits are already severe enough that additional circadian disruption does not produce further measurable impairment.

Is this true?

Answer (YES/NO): NO